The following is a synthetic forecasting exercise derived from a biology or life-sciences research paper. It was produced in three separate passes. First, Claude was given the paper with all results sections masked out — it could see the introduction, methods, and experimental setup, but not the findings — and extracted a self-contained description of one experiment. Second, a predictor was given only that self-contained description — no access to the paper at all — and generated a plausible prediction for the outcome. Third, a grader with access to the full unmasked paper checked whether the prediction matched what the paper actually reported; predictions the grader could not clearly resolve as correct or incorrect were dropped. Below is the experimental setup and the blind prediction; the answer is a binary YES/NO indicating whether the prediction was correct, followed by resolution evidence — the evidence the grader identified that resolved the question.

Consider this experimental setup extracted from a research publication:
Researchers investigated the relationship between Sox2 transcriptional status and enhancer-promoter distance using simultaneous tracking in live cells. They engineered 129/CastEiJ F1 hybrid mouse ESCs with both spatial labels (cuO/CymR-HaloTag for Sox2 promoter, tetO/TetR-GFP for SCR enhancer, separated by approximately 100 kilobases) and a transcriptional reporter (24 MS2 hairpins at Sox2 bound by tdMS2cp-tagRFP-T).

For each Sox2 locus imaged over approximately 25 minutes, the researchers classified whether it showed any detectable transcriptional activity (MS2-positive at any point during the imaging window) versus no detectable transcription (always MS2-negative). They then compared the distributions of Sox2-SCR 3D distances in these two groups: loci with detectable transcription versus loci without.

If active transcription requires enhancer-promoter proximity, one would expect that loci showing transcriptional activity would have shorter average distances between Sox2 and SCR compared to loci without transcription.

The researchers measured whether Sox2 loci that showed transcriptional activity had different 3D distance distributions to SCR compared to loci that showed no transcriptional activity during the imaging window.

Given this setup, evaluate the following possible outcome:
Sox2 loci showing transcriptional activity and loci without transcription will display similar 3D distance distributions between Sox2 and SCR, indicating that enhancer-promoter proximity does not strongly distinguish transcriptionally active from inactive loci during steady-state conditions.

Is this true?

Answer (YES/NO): YES